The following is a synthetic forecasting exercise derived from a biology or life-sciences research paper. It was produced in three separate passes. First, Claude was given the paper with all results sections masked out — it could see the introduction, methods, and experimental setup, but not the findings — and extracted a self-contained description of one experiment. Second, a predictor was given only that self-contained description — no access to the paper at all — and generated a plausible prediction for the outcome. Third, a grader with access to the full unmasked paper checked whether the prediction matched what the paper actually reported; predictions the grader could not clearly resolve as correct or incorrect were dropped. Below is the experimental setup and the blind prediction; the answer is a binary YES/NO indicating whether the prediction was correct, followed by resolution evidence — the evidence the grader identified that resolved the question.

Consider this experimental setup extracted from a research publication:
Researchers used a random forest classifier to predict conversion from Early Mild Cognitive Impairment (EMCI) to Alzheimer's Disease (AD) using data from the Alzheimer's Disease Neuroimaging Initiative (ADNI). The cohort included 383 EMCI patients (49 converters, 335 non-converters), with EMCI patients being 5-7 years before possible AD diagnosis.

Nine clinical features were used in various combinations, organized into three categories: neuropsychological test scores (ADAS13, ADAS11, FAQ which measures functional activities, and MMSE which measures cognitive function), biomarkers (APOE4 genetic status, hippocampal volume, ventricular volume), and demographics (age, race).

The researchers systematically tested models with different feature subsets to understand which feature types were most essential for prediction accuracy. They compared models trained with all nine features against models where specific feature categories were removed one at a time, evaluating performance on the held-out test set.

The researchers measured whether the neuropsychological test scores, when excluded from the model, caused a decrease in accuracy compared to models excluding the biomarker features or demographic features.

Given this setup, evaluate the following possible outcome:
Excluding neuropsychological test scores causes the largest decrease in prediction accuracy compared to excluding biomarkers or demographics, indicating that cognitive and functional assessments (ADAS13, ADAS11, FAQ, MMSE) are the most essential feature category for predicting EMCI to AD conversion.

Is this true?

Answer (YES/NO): YES